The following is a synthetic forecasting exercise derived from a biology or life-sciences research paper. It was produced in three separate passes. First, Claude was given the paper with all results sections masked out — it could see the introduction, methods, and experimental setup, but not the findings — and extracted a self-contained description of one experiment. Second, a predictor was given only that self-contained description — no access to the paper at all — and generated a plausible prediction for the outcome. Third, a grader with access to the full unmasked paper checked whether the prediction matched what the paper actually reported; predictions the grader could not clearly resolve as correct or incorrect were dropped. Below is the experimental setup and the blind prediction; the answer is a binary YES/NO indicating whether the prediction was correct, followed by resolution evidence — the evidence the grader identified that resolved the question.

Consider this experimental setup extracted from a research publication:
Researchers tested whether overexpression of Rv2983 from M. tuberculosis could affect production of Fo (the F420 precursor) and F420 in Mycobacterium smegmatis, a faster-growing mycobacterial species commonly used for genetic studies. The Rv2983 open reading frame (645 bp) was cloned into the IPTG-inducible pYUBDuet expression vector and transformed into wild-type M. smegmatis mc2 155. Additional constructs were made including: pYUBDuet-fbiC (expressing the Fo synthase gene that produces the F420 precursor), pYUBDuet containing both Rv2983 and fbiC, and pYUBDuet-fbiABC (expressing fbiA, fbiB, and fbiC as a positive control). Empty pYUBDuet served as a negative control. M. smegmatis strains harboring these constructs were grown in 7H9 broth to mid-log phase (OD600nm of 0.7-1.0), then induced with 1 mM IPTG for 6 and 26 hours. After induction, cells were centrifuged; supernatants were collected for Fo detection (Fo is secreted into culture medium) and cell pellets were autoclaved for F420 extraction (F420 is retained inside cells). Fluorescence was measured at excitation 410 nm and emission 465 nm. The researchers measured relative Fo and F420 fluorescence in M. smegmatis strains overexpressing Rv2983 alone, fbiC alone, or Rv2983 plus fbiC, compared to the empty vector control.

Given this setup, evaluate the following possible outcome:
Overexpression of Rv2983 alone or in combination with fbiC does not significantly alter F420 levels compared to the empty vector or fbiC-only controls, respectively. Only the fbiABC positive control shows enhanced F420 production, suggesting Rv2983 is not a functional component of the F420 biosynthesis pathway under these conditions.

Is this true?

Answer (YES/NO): NO